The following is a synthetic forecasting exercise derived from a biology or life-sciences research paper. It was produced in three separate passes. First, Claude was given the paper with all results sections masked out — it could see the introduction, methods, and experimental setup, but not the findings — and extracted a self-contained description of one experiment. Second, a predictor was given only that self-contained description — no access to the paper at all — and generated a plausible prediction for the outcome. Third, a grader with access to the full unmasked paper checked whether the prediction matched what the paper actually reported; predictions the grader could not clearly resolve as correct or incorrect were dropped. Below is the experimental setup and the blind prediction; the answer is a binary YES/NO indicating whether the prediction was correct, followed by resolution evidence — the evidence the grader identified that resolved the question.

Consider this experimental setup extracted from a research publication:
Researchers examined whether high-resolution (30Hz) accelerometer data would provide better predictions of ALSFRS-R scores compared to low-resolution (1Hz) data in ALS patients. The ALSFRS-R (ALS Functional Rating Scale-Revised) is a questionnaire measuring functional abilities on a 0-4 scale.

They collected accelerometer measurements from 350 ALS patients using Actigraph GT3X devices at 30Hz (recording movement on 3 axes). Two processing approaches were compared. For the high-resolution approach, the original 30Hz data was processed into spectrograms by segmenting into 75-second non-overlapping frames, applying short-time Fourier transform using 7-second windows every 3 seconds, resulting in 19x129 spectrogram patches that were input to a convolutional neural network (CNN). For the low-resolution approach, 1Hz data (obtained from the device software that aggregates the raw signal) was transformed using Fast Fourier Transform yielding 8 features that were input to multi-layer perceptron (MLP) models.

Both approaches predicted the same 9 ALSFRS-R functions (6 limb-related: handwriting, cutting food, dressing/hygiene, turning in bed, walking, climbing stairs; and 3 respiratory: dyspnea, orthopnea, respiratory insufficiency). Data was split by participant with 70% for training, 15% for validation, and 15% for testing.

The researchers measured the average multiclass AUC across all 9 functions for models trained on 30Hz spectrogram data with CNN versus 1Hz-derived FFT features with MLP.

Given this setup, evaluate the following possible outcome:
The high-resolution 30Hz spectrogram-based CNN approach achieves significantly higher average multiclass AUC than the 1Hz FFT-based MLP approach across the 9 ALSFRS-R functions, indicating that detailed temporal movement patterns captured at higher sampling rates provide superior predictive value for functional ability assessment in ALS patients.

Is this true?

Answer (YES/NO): NO